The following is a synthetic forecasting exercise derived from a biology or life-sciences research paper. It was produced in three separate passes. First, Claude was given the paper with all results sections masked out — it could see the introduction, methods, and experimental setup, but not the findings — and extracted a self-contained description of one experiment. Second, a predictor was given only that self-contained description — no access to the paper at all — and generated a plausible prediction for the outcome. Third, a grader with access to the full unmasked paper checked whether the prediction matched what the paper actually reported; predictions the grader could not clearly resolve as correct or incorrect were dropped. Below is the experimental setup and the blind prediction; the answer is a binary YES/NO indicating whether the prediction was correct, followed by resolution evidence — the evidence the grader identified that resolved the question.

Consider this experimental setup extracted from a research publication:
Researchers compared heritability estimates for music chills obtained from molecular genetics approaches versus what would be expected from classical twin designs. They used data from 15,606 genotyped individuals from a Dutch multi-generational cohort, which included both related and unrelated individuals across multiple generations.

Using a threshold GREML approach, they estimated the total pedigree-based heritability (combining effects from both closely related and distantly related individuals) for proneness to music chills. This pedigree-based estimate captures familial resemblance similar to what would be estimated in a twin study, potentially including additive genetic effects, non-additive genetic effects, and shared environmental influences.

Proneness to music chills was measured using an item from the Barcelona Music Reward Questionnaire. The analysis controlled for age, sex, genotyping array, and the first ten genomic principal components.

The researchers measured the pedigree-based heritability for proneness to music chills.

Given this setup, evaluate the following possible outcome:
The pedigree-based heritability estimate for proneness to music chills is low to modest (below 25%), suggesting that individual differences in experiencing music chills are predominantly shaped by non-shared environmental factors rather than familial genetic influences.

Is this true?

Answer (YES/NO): NO